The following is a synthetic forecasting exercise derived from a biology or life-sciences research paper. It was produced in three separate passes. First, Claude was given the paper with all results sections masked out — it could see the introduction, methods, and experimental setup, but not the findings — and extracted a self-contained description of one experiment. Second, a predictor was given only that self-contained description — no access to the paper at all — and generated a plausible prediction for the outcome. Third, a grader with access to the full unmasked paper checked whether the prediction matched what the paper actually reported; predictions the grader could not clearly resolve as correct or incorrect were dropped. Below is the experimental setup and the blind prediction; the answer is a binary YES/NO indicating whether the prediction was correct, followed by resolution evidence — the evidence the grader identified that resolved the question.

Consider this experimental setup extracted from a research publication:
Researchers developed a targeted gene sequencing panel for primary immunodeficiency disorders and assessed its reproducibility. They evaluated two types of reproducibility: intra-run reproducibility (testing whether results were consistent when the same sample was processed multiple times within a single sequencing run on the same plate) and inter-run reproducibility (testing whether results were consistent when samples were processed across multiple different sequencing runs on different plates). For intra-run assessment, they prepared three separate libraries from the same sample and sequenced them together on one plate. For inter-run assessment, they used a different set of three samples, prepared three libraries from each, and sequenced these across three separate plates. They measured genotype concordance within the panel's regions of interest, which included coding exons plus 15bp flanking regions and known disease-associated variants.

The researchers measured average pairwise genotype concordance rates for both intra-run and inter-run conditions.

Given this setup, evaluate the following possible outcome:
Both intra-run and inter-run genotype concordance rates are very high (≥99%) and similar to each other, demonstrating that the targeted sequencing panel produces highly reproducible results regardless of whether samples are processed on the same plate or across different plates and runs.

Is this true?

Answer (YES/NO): NO